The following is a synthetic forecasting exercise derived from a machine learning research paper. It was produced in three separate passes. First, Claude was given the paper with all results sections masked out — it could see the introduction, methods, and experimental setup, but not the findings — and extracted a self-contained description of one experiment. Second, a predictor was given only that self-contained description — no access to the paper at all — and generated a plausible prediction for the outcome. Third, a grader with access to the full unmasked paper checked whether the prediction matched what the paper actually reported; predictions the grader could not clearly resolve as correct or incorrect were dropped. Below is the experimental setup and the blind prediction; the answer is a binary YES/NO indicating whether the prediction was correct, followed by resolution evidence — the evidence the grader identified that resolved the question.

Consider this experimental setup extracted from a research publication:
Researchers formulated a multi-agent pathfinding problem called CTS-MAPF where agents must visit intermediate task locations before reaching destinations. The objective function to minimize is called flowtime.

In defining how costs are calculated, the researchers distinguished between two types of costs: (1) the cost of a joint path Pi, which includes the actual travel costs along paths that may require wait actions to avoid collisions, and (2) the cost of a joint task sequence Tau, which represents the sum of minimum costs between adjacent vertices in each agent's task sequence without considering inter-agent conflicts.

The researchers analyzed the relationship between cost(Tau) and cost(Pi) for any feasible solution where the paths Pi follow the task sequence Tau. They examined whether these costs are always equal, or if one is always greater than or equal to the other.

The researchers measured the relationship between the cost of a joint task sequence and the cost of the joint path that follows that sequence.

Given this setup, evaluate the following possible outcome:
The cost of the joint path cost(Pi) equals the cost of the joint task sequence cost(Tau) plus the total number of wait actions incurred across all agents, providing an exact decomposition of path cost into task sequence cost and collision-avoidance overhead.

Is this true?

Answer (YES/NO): NO